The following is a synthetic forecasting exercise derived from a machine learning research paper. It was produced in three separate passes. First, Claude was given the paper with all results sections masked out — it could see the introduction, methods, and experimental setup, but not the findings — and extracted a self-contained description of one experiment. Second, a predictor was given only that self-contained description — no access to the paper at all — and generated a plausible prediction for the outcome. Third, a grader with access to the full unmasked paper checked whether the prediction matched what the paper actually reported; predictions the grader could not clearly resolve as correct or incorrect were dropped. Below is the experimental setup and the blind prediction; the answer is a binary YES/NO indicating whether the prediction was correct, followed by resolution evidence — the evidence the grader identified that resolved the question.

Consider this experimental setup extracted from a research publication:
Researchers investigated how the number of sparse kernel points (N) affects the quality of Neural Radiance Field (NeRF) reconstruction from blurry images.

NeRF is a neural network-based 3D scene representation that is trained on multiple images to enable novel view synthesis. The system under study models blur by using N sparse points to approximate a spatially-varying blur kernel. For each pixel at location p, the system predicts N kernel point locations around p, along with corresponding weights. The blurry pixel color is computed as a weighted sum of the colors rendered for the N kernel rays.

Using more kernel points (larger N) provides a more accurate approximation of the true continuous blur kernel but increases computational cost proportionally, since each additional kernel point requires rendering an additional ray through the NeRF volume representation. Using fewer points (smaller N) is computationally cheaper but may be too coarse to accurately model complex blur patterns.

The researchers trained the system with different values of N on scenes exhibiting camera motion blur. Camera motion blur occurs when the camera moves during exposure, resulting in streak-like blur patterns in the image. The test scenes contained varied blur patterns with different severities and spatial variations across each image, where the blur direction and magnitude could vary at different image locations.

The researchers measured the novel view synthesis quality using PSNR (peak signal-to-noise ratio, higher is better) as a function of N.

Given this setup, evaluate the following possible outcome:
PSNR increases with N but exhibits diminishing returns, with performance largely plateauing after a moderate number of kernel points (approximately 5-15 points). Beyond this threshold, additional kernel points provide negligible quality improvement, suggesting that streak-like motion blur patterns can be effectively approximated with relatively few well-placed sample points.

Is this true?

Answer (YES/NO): YES